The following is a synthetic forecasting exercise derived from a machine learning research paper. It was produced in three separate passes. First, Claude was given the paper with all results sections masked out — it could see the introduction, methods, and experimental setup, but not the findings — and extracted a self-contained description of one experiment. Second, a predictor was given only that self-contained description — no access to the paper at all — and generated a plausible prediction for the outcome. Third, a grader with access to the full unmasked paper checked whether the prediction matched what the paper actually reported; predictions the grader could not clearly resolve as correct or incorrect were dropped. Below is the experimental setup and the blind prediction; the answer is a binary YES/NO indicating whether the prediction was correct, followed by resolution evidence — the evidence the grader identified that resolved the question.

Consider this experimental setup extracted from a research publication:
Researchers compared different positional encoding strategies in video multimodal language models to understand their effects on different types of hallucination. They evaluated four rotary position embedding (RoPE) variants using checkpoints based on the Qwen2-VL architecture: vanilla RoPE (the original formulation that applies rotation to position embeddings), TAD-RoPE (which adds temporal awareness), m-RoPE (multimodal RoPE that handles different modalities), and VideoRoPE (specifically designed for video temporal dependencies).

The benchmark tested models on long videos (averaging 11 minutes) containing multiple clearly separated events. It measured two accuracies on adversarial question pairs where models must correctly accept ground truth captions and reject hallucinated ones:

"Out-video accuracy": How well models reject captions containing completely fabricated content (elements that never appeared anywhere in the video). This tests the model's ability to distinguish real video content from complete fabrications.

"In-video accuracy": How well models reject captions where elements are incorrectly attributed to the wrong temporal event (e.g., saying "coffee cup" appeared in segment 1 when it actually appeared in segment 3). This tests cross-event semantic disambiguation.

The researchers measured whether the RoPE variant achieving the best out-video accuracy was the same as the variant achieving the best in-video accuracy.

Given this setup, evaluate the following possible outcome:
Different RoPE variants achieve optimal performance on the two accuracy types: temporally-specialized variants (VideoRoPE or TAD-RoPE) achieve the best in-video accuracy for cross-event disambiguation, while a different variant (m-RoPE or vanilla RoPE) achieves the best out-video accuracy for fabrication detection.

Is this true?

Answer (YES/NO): YES